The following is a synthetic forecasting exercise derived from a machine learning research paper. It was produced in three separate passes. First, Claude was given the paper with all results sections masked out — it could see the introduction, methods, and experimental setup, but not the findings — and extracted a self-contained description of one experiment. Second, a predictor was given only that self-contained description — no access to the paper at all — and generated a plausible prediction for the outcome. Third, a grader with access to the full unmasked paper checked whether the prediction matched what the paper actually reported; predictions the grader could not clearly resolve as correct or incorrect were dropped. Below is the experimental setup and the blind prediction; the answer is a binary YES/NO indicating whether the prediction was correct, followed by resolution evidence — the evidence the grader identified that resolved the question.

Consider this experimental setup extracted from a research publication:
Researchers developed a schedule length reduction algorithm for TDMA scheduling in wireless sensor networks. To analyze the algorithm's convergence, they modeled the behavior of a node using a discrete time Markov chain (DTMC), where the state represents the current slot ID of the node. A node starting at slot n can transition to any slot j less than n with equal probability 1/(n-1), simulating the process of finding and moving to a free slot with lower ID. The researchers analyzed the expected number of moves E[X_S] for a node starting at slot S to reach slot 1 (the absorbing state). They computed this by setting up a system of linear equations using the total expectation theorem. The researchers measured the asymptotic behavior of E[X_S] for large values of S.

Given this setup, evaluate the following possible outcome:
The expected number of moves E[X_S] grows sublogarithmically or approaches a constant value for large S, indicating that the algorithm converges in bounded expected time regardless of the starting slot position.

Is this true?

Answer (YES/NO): NO